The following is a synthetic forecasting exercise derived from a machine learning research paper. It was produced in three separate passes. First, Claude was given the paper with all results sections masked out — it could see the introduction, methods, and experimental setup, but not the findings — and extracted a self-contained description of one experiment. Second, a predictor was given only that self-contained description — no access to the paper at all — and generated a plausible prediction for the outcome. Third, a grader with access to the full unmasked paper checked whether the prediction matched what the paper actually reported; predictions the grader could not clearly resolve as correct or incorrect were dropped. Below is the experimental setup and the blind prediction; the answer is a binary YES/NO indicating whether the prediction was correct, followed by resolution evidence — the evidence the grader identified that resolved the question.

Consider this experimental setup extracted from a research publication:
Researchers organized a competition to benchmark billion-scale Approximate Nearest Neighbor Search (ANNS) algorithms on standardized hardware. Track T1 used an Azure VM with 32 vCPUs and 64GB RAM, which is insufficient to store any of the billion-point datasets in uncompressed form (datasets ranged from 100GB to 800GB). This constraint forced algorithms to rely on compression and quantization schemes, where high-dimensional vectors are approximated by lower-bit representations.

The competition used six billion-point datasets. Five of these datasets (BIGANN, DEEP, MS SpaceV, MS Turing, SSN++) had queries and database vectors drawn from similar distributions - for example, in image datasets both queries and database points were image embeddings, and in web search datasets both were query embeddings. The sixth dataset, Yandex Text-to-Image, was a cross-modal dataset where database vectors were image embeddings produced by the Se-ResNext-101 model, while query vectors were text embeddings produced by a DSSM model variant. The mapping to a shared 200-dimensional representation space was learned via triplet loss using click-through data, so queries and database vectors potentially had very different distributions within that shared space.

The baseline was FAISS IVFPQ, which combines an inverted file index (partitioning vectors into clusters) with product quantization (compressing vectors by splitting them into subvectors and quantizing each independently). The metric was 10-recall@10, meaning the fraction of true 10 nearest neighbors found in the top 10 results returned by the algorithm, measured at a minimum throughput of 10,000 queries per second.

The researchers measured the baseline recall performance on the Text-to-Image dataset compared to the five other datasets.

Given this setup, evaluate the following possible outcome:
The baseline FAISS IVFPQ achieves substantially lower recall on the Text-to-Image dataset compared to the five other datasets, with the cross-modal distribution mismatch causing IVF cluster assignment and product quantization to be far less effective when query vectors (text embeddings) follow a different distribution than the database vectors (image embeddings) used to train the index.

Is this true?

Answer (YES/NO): YES